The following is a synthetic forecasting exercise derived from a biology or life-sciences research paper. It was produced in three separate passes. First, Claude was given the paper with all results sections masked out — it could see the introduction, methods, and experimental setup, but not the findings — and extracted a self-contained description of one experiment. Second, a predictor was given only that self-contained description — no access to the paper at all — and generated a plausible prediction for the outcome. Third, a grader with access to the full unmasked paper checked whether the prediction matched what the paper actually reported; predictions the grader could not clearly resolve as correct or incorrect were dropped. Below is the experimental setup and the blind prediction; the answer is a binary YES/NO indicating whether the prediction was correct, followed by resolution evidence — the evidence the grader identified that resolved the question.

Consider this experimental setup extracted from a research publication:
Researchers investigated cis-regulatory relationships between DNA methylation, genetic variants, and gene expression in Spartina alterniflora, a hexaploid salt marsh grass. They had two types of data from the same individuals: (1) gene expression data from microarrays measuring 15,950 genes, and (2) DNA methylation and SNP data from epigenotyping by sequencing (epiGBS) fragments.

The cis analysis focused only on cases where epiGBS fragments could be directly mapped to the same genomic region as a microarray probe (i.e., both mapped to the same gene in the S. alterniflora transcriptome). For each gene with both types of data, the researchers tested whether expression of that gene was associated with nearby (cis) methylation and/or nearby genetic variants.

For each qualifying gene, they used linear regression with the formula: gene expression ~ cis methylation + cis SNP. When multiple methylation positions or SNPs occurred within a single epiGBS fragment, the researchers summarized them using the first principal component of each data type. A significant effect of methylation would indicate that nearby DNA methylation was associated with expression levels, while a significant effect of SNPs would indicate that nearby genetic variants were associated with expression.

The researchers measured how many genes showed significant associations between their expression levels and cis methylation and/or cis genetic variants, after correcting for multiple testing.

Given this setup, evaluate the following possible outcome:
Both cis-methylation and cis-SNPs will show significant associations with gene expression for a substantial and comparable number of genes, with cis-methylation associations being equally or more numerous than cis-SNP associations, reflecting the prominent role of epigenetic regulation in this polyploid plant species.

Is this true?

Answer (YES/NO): NO